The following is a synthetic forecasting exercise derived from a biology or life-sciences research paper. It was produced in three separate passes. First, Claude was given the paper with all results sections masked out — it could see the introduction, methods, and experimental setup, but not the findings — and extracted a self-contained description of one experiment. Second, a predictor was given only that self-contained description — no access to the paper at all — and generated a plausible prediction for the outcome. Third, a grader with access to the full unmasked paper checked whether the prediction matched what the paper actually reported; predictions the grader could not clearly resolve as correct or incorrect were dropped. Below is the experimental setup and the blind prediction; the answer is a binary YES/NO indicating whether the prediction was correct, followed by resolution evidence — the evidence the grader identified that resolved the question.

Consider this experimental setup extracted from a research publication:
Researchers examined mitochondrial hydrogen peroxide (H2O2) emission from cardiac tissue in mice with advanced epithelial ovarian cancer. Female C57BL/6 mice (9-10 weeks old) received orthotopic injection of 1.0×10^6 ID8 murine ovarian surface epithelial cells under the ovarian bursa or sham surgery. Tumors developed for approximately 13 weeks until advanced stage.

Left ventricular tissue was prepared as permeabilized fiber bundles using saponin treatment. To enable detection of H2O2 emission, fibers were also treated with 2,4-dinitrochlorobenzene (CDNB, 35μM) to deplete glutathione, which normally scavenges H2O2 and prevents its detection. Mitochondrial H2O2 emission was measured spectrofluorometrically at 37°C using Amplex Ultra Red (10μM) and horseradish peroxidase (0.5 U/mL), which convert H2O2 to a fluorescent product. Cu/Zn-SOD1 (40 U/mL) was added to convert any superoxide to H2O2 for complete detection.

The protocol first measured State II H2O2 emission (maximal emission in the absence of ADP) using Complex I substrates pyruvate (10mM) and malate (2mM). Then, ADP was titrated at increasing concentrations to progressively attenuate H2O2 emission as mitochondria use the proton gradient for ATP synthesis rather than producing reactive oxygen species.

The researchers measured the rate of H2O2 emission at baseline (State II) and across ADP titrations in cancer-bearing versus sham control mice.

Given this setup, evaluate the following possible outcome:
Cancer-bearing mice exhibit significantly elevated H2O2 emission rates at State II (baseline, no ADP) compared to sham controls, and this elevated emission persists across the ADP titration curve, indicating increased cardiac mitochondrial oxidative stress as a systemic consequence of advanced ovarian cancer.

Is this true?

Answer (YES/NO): NO